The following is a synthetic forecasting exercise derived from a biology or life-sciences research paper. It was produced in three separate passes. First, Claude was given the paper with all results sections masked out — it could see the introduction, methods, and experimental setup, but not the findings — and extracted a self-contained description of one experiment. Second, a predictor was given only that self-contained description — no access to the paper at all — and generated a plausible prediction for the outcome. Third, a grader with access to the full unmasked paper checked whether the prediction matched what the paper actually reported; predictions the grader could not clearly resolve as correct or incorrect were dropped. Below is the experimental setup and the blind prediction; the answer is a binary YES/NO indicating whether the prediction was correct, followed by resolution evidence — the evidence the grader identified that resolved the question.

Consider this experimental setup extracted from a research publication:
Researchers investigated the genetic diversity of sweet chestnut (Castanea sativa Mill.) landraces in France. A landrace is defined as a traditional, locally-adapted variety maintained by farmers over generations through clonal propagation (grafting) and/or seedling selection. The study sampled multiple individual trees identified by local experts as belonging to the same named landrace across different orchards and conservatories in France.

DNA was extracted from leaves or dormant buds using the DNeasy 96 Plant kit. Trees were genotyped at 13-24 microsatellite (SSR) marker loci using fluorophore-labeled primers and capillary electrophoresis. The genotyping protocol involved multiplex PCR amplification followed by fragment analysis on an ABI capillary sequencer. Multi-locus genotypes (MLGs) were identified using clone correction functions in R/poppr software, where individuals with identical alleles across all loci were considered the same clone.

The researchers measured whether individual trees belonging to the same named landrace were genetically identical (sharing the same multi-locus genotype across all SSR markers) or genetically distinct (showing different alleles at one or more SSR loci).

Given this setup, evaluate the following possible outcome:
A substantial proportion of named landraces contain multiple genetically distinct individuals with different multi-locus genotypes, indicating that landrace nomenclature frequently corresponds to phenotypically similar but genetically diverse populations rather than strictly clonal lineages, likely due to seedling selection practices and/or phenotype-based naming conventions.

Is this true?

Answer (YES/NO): YES